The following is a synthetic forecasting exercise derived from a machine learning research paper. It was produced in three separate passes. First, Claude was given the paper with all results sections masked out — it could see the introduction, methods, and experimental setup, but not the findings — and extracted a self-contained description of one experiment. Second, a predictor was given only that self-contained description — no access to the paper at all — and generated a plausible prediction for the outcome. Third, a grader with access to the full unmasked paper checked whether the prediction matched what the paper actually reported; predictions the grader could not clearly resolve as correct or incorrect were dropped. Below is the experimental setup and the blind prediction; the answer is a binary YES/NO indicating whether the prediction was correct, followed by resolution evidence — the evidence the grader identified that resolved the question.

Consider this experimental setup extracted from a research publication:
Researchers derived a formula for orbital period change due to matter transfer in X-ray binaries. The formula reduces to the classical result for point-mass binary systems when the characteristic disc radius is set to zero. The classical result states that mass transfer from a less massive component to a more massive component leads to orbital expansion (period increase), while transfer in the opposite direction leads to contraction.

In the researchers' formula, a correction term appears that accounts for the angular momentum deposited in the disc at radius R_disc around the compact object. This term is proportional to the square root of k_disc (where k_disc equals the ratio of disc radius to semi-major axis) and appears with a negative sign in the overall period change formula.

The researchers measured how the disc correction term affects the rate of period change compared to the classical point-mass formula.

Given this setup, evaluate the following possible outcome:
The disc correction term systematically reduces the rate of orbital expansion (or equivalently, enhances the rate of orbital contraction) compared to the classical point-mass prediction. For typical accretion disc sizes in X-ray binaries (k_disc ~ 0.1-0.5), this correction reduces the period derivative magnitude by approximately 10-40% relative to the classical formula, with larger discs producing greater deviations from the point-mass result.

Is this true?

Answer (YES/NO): NO